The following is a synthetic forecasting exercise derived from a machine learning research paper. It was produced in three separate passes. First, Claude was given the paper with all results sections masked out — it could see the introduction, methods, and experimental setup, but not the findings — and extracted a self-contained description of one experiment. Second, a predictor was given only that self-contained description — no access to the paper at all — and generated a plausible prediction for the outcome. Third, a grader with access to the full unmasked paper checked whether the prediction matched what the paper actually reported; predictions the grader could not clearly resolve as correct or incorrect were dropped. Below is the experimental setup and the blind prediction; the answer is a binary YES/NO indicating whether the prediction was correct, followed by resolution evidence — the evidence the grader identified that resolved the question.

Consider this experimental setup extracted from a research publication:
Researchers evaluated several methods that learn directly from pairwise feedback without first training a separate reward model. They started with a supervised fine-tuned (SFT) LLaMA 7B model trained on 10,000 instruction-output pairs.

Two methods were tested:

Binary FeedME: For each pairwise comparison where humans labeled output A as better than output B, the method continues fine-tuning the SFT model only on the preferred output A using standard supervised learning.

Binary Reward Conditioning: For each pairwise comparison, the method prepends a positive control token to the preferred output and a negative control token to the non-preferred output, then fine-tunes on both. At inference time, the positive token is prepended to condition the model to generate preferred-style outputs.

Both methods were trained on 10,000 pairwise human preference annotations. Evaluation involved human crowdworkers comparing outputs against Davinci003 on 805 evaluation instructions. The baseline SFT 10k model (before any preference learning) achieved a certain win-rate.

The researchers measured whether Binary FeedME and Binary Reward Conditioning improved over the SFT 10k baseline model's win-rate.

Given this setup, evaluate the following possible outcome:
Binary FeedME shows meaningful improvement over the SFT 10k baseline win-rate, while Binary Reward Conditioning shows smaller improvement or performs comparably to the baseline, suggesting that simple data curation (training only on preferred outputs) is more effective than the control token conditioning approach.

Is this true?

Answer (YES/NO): NO